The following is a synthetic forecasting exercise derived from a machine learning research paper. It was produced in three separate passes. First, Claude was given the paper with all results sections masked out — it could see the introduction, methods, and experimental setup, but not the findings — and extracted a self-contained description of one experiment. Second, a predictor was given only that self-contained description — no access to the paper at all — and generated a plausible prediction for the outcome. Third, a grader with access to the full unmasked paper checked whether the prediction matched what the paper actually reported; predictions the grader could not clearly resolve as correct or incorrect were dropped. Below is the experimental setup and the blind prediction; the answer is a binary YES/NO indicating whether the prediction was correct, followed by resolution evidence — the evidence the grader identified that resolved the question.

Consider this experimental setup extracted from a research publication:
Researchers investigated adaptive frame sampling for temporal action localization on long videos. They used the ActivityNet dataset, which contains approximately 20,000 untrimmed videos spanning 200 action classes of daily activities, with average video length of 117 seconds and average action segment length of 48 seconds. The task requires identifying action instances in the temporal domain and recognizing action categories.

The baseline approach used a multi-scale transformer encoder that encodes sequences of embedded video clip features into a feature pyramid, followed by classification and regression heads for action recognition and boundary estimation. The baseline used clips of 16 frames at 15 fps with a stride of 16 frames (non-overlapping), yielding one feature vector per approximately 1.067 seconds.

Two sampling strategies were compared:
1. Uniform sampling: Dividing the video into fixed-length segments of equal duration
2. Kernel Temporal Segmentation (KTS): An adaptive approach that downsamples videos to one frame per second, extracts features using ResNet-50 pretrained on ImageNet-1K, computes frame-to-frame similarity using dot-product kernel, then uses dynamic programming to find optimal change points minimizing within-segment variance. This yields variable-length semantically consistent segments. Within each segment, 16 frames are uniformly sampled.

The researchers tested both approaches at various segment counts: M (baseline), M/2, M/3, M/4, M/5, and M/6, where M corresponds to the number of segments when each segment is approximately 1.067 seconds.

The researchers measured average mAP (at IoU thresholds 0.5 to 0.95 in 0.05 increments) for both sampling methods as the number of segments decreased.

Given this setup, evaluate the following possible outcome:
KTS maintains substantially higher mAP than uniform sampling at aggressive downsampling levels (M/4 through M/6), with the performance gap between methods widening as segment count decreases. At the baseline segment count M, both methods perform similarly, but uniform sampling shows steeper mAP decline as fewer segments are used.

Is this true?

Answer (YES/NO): YES